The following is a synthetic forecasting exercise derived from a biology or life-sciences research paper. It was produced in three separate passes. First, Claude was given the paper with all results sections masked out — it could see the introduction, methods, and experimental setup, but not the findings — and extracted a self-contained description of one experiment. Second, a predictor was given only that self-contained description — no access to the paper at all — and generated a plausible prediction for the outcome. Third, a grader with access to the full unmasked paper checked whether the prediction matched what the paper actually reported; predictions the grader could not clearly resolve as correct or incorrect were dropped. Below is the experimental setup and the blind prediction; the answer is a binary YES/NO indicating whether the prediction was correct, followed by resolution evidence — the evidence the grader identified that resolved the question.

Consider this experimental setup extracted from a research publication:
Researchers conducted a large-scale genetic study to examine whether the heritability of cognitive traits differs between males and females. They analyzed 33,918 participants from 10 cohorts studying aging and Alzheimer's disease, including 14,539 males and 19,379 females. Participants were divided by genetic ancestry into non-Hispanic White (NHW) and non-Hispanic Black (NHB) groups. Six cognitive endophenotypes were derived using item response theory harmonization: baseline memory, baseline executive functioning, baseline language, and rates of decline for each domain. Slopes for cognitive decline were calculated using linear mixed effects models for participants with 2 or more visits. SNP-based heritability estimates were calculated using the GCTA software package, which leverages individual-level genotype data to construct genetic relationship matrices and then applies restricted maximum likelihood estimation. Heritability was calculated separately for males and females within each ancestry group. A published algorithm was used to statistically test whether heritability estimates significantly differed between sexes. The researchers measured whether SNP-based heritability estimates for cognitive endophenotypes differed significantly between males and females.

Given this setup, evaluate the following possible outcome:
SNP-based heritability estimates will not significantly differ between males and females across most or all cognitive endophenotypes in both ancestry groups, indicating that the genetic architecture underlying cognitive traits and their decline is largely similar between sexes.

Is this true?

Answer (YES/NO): YES